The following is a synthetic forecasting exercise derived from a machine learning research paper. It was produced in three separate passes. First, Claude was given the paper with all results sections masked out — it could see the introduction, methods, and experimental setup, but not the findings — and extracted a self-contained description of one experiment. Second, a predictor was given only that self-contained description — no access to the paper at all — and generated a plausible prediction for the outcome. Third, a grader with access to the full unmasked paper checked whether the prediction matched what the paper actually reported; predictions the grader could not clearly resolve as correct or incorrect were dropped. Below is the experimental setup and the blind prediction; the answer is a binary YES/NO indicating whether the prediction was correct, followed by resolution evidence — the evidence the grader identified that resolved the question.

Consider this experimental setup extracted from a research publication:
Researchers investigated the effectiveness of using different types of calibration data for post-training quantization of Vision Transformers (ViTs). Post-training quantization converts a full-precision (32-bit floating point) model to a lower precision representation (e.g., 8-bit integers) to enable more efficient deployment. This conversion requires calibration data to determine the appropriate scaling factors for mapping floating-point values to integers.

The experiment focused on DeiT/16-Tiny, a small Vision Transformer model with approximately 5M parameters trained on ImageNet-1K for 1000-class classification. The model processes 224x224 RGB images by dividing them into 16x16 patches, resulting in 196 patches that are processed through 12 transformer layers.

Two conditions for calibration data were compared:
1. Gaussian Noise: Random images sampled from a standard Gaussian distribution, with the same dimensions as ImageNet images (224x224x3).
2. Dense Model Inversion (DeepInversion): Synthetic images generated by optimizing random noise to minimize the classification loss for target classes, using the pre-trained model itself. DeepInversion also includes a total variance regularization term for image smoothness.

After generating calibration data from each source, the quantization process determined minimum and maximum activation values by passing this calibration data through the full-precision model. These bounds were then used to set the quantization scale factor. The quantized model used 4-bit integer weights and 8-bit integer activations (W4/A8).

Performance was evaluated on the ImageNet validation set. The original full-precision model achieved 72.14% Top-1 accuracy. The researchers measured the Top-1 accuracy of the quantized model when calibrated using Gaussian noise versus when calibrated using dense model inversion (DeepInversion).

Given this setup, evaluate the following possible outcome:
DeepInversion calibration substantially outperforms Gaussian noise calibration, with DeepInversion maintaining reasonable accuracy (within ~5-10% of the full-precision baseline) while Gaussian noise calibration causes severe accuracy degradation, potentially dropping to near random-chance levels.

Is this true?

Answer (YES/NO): YES